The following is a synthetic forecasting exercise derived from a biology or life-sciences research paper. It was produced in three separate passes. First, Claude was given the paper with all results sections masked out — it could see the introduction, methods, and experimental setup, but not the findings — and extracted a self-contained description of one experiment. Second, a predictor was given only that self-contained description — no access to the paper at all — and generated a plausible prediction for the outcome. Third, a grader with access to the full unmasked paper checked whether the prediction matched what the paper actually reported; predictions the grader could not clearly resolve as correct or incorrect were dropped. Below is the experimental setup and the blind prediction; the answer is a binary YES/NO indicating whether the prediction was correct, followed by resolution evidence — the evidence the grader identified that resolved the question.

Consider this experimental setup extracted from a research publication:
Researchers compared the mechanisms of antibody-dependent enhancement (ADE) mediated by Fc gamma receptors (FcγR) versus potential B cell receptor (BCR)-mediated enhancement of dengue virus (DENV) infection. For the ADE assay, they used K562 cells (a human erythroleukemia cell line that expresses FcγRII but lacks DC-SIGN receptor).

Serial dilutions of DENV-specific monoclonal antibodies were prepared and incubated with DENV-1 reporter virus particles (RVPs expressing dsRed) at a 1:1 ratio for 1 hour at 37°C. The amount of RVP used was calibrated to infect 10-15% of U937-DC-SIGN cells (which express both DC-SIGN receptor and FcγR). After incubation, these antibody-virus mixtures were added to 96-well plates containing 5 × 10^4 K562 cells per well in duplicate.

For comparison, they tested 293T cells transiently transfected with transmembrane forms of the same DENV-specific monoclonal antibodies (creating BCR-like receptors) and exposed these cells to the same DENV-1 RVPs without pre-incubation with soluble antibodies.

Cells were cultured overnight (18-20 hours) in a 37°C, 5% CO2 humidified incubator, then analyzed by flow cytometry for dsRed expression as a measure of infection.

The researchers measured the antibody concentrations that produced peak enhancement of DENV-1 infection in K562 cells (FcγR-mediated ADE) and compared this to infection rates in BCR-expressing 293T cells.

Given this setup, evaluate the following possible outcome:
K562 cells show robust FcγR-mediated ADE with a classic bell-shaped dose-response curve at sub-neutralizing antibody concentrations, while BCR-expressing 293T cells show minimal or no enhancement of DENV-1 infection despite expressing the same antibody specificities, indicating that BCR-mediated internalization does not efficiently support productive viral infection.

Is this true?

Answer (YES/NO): NO